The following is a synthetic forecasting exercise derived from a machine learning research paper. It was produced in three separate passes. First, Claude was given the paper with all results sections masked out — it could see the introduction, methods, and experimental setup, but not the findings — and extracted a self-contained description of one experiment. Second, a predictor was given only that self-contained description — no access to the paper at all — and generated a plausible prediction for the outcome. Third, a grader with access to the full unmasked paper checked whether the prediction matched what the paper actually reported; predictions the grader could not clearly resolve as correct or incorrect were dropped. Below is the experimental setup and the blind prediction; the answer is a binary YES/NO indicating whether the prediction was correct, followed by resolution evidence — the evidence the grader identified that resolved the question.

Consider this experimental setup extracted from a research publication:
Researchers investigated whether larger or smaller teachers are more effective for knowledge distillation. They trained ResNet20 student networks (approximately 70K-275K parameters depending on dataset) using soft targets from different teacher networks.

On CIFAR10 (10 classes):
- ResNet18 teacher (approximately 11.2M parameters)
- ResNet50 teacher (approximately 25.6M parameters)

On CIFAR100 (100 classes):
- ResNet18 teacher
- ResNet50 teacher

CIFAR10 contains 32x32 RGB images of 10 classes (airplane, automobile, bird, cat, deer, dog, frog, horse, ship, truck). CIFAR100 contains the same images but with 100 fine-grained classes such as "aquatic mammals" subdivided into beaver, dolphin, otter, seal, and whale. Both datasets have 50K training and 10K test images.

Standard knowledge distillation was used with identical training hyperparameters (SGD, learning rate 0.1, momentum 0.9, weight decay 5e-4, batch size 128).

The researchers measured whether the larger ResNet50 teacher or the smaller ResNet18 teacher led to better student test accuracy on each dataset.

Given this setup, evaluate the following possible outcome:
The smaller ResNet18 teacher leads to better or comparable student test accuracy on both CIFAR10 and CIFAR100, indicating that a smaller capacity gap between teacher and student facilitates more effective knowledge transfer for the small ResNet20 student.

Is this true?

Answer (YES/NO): NO